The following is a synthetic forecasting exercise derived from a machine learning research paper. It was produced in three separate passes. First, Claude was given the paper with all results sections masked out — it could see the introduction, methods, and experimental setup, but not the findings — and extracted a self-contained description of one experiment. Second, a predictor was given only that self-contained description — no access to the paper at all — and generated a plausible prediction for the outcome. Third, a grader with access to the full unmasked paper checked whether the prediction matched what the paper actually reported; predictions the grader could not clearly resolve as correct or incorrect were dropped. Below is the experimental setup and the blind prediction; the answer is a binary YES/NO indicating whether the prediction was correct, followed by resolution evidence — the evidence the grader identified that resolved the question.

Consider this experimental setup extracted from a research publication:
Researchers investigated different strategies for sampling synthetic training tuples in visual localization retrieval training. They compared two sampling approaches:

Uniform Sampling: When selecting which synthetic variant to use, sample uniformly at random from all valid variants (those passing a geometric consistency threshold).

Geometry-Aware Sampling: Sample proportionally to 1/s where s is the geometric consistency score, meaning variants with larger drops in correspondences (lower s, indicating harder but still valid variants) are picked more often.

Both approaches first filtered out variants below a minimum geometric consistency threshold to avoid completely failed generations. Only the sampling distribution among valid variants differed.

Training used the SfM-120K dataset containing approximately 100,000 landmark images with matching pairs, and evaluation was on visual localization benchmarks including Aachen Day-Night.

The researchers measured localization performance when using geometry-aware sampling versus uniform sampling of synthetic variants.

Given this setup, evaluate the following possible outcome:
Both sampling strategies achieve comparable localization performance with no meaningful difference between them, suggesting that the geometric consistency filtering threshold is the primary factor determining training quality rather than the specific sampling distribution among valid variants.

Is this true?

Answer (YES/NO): NO